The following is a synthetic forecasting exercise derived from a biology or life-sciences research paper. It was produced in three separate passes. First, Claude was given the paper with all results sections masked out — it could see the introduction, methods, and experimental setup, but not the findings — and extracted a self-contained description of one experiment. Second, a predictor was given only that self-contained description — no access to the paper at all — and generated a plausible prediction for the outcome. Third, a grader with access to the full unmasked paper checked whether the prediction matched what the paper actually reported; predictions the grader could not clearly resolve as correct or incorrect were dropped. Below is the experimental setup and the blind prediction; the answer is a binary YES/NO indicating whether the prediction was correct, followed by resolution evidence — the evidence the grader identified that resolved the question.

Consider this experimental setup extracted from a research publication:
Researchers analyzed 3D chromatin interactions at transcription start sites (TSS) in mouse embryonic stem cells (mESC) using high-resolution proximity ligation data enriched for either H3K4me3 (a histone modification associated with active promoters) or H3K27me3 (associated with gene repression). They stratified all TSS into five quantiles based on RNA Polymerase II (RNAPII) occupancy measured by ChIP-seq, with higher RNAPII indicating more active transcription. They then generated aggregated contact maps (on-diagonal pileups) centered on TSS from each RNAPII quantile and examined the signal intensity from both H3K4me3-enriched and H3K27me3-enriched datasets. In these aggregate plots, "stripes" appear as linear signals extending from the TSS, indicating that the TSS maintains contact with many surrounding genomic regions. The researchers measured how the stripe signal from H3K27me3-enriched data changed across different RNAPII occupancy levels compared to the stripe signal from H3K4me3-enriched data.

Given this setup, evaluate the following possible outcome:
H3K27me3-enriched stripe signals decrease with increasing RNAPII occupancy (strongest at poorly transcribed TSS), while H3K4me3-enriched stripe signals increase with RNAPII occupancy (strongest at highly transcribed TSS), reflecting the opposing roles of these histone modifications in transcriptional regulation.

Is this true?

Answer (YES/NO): YES